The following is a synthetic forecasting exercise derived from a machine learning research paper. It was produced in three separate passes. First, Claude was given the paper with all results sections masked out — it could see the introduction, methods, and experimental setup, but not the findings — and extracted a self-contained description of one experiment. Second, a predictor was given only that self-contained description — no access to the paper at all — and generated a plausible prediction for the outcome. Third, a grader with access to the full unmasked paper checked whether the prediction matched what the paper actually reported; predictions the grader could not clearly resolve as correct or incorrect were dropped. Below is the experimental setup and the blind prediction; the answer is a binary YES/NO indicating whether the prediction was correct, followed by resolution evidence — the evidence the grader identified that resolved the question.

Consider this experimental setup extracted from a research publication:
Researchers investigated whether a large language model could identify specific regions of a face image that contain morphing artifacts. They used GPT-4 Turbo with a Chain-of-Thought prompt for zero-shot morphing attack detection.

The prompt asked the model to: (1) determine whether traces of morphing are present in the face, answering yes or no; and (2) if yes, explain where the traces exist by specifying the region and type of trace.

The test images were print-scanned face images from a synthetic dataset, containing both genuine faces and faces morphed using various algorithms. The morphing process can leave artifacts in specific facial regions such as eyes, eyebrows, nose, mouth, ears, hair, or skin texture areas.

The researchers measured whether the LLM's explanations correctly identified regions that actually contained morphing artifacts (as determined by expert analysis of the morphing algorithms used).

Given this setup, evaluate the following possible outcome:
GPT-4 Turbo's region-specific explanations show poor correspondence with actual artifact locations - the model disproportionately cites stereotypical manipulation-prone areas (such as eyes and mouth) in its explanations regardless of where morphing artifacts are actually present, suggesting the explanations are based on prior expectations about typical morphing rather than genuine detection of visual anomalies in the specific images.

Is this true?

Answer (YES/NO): NO